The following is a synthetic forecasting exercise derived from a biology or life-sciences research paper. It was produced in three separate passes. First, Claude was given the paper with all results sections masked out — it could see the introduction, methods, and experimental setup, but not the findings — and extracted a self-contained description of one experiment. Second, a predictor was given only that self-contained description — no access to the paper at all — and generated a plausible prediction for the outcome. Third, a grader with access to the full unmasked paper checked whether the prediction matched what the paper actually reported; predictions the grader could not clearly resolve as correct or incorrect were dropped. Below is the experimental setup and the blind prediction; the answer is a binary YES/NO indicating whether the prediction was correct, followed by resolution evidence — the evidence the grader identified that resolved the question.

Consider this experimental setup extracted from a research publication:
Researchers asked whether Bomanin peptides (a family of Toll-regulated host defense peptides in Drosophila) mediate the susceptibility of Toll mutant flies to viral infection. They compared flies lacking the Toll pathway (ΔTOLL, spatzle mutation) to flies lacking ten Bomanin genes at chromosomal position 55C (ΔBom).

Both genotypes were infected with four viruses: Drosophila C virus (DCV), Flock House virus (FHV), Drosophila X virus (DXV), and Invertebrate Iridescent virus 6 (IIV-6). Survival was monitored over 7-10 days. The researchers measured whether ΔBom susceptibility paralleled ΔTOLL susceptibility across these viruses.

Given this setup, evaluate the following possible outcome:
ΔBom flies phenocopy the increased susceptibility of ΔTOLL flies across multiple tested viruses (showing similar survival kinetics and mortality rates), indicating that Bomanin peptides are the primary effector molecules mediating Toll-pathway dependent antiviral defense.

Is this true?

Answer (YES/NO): NO